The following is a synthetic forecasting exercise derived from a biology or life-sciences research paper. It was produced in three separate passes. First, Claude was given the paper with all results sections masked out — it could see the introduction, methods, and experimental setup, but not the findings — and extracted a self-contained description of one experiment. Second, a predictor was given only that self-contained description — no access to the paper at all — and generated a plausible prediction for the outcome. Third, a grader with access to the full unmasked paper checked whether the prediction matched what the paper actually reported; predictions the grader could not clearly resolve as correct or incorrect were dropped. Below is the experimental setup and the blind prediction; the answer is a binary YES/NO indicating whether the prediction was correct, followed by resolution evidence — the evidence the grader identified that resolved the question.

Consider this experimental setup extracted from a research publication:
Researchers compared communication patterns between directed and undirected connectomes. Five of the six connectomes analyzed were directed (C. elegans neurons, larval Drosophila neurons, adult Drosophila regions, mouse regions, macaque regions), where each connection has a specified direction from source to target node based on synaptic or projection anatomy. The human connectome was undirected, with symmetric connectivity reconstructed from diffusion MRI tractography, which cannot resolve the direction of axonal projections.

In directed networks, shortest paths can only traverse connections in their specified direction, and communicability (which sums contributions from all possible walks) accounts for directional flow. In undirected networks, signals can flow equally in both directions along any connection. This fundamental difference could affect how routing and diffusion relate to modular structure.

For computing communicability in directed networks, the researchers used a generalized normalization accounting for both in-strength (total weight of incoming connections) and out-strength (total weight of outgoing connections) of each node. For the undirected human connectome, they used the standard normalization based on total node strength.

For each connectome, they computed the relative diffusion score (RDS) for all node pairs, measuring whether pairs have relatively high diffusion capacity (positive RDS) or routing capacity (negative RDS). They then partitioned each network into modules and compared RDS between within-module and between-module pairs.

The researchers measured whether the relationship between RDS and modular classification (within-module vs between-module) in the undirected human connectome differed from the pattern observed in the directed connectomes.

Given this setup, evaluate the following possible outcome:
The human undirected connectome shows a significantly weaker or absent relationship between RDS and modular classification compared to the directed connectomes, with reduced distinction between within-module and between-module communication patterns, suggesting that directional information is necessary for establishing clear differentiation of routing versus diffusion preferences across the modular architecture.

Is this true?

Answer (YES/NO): NO